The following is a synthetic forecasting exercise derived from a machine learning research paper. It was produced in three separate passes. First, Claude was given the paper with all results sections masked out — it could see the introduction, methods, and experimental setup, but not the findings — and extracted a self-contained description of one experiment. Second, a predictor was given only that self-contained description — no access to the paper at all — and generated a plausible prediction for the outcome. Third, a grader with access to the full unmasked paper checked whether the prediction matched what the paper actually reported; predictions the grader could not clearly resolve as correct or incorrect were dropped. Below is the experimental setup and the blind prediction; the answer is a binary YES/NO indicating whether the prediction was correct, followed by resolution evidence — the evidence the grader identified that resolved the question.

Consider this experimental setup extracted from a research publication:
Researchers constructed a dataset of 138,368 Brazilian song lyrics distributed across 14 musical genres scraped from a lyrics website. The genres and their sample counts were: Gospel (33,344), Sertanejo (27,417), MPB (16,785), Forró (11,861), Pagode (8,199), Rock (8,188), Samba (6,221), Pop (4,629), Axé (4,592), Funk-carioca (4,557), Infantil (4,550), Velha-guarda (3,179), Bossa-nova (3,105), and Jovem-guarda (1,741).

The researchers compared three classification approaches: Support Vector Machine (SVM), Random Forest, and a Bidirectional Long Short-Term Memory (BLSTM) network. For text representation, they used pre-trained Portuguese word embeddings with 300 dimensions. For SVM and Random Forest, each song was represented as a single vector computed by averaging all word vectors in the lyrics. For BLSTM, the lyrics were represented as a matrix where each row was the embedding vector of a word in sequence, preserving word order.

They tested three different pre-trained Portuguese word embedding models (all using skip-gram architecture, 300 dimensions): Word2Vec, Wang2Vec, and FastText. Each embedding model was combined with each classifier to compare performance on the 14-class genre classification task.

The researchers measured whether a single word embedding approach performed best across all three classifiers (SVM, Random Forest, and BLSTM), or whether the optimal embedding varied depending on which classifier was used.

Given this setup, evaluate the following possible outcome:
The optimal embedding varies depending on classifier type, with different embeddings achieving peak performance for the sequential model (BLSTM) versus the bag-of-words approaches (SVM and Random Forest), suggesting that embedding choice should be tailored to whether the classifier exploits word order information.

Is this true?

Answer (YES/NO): YES